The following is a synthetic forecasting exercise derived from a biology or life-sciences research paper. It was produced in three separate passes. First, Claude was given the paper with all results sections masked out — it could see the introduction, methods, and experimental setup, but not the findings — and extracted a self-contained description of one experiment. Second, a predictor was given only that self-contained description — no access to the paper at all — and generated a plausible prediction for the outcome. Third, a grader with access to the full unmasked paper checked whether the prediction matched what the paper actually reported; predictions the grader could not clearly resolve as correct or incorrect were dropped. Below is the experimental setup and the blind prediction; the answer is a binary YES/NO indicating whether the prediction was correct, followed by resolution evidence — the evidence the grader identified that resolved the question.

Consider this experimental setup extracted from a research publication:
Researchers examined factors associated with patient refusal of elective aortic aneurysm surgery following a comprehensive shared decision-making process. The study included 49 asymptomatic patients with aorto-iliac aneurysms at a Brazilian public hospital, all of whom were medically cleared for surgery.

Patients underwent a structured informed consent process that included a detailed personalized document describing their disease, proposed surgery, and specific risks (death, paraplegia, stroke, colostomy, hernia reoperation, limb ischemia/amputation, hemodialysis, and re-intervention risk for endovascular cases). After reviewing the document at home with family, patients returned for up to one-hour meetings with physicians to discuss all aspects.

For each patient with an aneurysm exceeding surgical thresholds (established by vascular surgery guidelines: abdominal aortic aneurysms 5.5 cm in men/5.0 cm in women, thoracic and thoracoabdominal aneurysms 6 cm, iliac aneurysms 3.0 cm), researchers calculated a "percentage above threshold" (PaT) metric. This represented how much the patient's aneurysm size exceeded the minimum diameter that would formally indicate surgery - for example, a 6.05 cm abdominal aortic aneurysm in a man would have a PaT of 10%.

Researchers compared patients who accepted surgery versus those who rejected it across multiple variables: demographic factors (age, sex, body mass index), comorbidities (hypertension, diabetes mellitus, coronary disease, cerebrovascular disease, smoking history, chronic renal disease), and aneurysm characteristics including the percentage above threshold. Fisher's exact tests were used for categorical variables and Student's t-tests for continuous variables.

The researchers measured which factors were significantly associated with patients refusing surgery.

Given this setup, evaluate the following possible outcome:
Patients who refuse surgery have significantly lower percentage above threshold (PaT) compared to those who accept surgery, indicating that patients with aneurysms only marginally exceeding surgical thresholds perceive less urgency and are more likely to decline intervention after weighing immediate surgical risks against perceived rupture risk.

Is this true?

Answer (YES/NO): YES